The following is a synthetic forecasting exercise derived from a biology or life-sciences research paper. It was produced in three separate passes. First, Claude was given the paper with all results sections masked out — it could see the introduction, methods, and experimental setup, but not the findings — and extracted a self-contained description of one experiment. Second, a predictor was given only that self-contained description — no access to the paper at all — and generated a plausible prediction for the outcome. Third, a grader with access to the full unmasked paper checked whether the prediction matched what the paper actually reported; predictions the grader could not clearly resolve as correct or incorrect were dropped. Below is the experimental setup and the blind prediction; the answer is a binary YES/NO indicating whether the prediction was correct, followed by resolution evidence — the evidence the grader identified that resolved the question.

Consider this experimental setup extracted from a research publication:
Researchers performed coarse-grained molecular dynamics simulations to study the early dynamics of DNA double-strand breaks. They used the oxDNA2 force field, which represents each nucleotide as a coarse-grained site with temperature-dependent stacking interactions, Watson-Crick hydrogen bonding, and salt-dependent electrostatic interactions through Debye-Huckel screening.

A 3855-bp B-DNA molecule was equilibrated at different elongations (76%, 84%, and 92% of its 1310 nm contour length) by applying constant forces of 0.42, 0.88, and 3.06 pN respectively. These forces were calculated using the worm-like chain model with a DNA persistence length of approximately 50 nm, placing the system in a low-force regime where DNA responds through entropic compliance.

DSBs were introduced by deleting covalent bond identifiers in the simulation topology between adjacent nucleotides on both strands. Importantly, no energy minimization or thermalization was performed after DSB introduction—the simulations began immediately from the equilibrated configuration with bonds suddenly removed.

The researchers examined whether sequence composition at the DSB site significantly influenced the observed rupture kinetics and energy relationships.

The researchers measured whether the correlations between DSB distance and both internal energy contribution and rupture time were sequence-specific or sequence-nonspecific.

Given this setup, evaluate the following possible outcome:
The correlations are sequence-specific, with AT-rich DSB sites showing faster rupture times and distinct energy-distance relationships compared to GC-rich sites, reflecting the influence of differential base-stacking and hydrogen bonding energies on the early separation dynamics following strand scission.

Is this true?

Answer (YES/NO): NO